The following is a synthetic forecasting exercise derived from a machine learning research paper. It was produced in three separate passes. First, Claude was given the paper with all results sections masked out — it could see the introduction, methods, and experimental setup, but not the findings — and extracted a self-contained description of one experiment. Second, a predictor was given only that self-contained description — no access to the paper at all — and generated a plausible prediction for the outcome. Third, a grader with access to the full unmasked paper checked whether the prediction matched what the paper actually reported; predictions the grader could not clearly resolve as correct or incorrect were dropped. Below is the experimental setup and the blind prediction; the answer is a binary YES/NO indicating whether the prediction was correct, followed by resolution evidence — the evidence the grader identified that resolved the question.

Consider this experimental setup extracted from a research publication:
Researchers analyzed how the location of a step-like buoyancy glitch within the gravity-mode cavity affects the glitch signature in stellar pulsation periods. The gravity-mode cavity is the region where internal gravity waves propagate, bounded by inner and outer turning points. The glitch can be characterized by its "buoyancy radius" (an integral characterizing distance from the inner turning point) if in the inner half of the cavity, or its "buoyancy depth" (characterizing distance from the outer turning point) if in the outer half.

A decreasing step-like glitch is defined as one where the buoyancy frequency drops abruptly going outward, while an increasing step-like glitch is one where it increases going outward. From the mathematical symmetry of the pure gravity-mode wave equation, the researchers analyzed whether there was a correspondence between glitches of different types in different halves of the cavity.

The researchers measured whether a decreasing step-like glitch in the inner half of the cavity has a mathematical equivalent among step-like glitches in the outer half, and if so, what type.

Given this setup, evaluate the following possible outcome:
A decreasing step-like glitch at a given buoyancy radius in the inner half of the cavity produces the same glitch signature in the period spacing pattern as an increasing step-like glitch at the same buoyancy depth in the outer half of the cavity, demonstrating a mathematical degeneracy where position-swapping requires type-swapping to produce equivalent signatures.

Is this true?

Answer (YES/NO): NO